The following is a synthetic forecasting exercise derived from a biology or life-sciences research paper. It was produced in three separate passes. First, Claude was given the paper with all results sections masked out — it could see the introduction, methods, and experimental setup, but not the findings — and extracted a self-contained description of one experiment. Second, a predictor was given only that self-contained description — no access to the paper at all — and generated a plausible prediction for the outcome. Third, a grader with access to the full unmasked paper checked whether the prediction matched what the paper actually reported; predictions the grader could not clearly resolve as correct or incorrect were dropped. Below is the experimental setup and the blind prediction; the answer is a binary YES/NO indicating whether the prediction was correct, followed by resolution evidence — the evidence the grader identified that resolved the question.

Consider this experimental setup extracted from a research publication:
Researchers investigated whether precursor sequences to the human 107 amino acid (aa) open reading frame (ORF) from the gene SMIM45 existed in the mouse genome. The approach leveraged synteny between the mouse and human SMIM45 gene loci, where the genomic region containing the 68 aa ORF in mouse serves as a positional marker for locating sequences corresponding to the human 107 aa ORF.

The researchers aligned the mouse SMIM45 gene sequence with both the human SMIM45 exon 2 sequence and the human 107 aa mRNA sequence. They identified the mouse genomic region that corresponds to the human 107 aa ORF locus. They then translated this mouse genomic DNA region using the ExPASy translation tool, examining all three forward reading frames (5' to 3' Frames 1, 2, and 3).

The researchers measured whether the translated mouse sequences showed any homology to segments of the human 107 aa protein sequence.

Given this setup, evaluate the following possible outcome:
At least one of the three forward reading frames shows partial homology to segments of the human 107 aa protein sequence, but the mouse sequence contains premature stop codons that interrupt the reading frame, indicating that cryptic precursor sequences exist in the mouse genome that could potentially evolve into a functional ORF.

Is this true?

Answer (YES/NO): YES